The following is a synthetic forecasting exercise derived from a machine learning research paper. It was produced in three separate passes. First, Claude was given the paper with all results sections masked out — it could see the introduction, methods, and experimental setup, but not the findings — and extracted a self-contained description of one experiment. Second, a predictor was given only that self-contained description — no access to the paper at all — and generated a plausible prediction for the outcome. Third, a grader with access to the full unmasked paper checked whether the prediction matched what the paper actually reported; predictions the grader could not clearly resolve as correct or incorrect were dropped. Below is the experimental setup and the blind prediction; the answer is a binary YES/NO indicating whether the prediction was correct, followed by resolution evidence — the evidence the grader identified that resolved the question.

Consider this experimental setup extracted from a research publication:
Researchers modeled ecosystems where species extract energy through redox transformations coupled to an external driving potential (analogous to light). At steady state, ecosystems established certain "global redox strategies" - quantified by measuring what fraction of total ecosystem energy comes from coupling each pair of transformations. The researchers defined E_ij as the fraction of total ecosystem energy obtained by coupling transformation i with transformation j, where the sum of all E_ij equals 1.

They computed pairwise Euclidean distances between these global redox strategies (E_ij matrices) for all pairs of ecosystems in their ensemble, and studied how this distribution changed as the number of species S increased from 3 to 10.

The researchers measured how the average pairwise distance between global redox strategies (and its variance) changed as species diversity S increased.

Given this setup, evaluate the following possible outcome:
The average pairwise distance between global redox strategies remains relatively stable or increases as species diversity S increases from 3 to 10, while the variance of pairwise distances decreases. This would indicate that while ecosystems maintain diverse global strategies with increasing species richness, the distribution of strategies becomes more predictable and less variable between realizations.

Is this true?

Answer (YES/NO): NO